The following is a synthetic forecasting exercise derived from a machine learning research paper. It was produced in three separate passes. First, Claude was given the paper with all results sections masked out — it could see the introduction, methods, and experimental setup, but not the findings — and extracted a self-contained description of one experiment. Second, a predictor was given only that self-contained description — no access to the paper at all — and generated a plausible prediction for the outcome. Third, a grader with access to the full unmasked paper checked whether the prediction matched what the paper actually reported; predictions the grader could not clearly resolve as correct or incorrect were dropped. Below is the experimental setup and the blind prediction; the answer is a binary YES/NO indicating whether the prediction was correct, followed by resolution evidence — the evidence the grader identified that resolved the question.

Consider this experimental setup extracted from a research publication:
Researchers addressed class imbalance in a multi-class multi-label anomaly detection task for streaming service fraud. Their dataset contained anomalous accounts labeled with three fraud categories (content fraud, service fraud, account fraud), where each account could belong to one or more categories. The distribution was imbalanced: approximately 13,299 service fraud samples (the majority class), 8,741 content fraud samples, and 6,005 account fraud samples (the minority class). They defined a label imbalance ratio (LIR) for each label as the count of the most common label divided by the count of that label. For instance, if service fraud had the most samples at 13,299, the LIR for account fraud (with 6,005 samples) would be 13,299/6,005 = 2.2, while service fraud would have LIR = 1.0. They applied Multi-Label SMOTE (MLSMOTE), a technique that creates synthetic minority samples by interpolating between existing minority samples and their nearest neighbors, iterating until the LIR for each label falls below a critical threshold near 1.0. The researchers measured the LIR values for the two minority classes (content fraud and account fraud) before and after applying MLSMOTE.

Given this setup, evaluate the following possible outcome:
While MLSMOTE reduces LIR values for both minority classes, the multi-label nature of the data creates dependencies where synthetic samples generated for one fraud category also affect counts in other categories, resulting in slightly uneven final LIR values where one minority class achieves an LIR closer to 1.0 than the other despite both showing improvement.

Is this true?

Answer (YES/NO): NO